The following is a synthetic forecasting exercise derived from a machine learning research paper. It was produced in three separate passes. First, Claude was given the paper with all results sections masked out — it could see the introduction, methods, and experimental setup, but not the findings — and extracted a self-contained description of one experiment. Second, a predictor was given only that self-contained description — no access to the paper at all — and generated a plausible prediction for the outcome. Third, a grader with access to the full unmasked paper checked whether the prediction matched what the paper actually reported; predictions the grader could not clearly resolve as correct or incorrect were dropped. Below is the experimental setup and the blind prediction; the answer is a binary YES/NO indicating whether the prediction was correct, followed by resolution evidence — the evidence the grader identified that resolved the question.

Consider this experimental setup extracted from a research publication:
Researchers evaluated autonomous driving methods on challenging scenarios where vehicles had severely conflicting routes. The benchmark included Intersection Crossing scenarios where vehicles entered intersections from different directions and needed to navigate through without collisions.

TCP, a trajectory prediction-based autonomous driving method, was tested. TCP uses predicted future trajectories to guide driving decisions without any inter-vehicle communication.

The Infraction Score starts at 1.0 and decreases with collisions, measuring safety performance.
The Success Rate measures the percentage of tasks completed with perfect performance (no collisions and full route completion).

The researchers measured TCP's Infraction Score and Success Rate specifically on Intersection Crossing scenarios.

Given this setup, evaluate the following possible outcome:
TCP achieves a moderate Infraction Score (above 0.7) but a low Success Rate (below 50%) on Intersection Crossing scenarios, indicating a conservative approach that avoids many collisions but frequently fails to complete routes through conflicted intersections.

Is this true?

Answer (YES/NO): NO